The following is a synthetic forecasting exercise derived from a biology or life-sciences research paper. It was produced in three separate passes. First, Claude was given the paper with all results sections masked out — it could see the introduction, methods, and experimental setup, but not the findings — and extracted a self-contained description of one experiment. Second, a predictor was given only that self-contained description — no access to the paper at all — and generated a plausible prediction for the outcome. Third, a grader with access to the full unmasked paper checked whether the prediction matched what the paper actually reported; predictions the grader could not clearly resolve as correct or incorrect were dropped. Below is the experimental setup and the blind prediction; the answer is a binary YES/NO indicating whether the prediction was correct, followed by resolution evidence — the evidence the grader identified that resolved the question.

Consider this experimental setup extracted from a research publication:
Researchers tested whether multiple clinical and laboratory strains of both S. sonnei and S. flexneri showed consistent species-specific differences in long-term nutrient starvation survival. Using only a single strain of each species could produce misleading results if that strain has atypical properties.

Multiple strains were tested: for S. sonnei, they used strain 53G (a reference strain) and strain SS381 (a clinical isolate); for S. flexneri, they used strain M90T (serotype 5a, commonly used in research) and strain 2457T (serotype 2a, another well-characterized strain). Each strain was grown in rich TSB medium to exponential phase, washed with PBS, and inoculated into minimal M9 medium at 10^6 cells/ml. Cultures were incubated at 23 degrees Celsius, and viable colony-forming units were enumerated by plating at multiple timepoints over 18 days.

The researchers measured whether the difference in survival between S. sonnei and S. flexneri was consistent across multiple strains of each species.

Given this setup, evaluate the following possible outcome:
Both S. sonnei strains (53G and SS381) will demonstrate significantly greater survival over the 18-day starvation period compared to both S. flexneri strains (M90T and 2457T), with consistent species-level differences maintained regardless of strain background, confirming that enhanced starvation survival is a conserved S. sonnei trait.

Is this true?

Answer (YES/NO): YES